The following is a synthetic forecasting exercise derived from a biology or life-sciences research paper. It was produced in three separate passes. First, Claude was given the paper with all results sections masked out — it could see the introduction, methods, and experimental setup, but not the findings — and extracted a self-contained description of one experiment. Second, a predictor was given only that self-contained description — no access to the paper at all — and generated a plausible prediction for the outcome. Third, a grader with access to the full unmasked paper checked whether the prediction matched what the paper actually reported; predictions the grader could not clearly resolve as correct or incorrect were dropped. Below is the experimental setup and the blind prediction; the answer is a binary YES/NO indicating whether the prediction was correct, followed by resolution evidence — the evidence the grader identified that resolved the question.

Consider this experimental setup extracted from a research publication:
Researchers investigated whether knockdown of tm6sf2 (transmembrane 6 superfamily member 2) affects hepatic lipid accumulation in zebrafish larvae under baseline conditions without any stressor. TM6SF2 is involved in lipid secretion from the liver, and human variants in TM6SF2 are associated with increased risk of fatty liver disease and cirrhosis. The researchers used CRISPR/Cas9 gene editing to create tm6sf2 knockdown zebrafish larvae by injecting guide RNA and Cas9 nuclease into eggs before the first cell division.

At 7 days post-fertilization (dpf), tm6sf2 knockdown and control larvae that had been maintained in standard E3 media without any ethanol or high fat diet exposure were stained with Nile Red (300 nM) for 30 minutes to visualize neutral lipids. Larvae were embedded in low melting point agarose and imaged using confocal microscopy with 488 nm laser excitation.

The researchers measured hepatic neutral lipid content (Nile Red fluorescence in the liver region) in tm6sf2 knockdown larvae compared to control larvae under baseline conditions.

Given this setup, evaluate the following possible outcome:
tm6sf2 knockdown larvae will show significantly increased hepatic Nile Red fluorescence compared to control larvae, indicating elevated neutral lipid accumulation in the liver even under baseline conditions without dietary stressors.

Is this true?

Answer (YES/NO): NO